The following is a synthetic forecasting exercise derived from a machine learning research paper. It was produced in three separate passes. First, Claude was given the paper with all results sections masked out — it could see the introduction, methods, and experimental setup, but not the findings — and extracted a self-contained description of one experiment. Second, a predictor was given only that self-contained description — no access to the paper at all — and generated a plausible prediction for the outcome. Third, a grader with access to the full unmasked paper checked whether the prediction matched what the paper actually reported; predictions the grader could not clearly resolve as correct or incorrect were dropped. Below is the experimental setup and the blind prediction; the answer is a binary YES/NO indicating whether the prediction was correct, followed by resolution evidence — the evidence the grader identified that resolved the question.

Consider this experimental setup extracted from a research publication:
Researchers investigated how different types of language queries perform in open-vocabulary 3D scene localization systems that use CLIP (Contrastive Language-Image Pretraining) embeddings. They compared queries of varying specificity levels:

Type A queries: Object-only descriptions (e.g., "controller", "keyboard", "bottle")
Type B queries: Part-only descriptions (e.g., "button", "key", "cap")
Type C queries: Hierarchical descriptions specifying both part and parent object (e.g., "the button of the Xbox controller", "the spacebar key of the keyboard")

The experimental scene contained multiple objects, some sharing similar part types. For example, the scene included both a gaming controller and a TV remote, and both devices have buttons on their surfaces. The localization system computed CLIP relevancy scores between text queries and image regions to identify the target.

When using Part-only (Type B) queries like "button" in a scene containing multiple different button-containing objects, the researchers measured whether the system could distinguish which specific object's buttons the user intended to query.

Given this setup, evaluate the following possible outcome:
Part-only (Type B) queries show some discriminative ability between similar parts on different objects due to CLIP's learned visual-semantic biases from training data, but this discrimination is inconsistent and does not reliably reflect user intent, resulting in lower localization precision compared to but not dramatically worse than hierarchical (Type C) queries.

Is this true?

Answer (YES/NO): NO